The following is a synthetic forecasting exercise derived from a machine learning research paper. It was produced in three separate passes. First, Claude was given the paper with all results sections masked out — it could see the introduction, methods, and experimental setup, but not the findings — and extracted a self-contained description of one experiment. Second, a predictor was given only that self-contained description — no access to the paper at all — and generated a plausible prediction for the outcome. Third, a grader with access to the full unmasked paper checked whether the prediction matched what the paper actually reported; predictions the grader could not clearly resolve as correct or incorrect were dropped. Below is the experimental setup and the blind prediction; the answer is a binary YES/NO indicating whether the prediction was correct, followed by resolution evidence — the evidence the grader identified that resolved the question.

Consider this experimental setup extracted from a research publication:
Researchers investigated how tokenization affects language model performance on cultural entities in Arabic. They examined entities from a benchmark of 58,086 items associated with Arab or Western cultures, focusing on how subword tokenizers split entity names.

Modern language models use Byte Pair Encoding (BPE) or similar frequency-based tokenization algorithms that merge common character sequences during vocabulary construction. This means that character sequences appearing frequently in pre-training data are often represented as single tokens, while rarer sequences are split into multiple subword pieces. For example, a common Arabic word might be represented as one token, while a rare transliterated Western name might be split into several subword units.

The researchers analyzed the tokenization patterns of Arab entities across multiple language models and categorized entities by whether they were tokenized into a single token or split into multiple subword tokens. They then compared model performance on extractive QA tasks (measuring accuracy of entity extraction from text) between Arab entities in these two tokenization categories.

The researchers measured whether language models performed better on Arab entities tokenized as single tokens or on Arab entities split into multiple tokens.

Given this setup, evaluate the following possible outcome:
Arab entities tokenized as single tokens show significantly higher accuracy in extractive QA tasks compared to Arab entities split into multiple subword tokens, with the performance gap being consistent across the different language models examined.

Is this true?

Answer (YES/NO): NO